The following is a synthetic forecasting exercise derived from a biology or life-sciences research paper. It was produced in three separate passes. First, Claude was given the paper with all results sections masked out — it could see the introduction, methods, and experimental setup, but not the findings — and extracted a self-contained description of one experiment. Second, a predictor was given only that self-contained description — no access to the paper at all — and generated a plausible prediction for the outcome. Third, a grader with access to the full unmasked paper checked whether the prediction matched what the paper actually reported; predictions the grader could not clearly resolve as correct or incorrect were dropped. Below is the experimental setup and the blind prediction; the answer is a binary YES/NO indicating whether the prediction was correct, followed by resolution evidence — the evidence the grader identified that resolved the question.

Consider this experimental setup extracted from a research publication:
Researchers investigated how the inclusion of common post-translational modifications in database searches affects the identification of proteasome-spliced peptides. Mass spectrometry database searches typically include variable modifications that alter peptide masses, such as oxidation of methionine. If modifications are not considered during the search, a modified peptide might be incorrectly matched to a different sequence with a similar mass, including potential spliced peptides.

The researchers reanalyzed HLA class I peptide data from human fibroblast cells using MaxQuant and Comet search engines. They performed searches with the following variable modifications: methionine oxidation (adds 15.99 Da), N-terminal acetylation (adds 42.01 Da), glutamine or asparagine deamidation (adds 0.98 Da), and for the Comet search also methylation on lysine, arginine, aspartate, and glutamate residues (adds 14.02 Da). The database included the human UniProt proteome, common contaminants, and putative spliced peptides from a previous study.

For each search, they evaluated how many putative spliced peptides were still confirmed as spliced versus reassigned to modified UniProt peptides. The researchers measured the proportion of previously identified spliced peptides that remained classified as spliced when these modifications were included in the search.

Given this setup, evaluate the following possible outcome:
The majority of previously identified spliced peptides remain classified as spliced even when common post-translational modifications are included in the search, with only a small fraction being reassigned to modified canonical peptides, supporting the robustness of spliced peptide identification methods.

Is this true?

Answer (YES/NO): NO